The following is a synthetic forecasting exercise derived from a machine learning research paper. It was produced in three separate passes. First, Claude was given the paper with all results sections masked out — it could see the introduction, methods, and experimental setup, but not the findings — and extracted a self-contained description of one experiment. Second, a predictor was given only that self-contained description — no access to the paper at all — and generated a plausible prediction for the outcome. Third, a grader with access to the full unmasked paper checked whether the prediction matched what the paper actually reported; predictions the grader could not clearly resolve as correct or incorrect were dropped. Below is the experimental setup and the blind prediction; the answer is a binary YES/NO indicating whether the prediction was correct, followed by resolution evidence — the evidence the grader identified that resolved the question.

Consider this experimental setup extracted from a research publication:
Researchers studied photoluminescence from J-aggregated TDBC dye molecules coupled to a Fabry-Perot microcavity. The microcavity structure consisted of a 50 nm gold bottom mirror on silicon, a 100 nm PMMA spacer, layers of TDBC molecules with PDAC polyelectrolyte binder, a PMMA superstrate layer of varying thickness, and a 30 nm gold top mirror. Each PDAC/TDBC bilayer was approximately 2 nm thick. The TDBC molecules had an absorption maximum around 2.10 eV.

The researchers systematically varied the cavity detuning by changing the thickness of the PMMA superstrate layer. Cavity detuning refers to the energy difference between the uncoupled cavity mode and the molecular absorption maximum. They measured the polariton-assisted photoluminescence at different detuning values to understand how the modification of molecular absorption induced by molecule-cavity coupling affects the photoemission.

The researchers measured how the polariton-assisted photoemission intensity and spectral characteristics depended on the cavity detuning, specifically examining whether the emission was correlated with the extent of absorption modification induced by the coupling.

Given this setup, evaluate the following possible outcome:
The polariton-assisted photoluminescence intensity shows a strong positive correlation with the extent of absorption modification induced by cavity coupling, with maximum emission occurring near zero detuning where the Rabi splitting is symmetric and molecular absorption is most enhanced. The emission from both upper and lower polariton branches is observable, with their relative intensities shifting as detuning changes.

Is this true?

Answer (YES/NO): NO